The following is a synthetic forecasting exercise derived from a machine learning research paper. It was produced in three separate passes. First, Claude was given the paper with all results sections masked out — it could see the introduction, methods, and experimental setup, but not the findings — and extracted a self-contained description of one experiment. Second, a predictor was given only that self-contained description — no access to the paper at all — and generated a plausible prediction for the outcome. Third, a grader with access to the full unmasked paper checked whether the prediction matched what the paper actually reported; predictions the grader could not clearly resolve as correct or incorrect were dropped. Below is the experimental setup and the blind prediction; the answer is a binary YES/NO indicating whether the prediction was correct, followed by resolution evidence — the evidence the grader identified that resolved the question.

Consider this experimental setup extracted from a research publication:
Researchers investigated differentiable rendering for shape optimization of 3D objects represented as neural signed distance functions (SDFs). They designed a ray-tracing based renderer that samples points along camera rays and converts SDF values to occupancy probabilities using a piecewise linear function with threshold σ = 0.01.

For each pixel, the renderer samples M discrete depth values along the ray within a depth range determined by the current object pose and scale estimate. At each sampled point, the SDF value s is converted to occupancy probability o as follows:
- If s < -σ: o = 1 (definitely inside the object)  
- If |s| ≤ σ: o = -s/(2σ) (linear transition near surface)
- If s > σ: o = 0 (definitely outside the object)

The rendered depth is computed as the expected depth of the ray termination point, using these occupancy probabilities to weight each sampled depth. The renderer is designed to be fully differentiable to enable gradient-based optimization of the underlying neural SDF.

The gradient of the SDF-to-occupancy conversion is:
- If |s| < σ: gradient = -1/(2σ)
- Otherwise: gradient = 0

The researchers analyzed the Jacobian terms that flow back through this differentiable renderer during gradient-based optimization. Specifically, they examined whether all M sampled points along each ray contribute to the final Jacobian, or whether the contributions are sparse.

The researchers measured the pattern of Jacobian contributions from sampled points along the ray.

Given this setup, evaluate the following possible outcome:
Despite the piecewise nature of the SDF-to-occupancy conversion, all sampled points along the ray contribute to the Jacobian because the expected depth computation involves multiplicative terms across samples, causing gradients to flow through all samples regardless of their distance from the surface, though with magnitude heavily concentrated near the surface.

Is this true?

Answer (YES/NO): NO